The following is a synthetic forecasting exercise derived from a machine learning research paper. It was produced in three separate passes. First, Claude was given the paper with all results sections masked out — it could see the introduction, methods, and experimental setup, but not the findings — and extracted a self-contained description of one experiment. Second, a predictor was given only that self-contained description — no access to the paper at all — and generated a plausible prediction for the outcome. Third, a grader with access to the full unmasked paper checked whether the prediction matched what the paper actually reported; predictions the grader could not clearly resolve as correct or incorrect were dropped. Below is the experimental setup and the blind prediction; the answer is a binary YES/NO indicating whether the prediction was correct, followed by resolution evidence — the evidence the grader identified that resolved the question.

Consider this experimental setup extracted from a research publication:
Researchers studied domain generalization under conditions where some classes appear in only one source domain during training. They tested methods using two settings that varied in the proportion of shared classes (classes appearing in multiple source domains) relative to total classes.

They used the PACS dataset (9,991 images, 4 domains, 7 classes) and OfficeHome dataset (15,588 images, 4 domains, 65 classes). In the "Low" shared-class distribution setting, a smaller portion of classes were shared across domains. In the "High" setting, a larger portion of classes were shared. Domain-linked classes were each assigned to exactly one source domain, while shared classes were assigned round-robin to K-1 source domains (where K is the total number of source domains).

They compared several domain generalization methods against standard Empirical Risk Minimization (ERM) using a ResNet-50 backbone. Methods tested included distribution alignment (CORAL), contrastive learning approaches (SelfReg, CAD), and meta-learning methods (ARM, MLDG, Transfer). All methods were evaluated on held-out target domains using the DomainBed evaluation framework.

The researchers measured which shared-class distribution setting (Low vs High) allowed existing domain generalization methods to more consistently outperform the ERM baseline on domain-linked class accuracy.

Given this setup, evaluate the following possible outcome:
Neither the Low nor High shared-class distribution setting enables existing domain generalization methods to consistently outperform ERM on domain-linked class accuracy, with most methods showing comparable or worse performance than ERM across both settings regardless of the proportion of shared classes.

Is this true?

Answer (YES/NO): NO